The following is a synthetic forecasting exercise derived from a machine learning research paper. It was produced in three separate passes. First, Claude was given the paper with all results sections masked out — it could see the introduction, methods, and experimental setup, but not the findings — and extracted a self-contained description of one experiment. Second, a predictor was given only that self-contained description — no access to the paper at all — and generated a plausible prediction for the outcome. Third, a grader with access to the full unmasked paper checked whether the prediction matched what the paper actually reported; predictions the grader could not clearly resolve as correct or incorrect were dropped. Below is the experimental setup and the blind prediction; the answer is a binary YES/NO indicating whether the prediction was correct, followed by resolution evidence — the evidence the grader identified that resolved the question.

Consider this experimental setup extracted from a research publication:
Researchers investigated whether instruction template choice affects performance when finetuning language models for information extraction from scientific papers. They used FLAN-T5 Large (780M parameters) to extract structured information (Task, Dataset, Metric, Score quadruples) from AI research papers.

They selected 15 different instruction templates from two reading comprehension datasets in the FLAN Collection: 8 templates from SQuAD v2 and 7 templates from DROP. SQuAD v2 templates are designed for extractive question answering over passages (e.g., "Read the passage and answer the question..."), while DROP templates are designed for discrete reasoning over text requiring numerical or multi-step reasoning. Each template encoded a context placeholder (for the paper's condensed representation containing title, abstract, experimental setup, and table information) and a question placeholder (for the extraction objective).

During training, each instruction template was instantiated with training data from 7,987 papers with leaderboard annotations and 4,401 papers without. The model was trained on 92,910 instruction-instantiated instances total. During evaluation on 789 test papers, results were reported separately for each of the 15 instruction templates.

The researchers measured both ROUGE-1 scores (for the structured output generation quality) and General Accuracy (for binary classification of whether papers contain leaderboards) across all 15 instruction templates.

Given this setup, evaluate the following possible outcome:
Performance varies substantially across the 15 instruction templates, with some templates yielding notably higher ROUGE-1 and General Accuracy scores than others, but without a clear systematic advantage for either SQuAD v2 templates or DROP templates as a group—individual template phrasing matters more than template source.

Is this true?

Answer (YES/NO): NO